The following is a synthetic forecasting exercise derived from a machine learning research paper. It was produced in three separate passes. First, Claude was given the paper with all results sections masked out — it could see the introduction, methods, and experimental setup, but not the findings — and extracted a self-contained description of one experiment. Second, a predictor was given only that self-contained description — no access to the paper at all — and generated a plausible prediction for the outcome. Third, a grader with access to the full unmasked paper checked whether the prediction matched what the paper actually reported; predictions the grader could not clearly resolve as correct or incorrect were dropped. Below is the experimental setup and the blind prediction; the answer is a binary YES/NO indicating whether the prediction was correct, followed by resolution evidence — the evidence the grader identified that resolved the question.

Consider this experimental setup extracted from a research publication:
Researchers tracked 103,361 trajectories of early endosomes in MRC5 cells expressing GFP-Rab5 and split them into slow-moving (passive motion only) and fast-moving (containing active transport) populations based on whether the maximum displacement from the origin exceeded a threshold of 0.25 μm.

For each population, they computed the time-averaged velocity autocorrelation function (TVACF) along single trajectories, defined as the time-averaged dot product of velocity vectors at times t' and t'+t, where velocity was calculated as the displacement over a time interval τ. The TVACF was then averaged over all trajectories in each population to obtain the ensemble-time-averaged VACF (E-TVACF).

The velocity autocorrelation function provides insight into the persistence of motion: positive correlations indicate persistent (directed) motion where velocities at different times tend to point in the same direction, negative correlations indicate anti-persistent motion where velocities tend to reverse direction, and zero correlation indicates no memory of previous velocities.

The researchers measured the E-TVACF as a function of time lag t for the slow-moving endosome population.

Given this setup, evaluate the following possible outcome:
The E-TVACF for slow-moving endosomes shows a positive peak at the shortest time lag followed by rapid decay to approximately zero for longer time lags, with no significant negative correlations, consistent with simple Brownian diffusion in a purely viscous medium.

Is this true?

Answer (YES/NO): NO